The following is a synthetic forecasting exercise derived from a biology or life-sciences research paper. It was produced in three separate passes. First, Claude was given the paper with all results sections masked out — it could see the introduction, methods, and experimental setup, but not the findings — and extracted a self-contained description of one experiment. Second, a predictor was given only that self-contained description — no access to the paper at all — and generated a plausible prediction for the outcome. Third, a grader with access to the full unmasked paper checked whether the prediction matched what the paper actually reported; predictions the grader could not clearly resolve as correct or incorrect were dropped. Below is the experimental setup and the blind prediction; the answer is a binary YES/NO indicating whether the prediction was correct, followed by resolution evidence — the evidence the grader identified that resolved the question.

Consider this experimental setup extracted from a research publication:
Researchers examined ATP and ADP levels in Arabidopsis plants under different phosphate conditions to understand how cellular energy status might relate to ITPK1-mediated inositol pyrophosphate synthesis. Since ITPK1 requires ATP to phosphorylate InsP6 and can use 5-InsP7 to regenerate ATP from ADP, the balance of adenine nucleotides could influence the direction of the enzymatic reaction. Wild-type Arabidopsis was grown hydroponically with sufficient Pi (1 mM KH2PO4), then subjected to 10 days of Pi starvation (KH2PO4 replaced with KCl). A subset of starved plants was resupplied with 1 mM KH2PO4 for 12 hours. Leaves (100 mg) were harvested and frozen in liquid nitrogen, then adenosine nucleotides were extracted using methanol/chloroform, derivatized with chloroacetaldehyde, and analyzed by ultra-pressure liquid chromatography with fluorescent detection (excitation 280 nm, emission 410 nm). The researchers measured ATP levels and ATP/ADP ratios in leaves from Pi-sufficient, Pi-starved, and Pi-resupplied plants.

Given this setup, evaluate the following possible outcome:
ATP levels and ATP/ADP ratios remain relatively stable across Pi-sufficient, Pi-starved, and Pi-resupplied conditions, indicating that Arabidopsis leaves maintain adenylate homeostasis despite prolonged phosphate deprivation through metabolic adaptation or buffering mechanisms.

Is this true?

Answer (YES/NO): NO